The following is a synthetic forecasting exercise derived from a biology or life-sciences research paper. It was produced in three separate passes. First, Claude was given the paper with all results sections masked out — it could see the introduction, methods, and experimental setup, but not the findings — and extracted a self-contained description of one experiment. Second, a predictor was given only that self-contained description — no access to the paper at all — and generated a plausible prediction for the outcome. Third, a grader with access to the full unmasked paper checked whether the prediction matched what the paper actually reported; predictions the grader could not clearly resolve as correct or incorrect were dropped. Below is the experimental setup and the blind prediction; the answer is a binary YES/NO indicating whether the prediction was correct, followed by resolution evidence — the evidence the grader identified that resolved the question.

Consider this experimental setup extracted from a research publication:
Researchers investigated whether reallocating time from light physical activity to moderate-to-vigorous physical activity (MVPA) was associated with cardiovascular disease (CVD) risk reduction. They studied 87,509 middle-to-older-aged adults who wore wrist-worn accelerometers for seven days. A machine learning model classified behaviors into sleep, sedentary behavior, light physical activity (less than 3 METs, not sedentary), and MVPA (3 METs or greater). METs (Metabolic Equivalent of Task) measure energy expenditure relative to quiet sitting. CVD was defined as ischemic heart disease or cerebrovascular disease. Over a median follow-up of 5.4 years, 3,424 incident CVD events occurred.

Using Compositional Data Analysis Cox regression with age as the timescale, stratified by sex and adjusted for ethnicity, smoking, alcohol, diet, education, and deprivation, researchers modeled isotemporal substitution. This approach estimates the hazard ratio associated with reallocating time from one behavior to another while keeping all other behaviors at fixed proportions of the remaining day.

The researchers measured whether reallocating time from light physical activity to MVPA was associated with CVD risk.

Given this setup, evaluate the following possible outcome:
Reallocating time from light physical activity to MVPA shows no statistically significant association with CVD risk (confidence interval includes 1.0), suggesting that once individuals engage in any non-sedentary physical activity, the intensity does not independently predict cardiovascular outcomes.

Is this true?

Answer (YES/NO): NO